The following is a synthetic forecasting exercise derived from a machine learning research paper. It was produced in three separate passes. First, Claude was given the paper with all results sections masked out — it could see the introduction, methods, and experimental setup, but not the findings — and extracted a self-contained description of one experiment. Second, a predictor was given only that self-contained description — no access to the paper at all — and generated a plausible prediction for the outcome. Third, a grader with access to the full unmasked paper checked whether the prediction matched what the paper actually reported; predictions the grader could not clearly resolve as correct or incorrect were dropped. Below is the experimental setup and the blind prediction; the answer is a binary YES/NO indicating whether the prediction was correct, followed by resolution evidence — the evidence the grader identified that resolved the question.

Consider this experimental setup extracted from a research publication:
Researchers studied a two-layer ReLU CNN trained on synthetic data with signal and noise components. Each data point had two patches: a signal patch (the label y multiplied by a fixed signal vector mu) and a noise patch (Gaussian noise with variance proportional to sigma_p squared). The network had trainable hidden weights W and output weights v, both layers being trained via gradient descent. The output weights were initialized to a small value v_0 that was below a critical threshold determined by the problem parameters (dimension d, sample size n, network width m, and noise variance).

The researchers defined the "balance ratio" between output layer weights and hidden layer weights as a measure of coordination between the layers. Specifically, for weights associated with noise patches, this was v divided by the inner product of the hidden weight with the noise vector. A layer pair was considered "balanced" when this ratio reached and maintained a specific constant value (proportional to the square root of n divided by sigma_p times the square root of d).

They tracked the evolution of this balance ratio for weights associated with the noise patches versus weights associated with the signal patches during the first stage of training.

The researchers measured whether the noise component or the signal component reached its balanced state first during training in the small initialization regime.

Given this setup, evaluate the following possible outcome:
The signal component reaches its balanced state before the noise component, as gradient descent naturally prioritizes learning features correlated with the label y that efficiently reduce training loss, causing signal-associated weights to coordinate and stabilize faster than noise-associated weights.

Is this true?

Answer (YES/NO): NO